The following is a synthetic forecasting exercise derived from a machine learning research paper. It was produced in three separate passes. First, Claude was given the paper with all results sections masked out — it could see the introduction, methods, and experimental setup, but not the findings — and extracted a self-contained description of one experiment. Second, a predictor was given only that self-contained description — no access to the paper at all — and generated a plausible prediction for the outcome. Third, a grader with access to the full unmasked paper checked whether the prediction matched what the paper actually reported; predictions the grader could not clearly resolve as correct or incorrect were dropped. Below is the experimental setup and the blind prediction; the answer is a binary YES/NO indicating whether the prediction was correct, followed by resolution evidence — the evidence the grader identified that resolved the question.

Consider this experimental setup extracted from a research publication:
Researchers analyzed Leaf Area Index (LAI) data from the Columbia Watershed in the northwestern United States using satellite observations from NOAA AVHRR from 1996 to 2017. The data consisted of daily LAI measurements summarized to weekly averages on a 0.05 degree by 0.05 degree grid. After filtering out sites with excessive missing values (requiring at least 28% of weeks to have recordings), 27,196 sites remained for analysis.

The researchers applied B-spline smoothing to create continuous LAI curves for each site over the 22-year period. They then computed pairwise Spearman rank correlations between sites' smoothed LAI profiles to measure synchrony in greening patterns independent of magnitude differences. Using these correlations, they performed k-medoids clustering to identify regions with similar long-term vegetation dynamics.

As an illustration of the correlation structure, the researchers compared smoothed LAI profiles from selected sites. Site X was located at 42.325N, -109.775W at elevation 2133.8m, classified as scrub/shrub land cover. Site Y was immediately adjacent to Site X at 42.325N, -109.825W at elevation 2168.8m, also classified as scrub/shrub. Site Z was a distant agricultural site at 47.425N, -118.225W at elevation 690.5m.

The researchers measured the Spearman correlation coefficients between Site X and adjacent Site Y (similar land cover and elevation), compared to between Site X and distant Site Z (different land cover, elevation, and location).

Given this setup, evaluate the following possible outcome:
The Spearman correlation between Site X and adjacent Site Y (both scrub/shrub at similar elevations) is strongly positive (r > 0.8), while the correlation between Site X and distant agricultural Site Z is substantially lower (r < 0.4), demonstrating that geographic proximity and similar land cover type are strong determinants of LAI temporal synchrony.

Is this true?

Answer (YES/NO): NO